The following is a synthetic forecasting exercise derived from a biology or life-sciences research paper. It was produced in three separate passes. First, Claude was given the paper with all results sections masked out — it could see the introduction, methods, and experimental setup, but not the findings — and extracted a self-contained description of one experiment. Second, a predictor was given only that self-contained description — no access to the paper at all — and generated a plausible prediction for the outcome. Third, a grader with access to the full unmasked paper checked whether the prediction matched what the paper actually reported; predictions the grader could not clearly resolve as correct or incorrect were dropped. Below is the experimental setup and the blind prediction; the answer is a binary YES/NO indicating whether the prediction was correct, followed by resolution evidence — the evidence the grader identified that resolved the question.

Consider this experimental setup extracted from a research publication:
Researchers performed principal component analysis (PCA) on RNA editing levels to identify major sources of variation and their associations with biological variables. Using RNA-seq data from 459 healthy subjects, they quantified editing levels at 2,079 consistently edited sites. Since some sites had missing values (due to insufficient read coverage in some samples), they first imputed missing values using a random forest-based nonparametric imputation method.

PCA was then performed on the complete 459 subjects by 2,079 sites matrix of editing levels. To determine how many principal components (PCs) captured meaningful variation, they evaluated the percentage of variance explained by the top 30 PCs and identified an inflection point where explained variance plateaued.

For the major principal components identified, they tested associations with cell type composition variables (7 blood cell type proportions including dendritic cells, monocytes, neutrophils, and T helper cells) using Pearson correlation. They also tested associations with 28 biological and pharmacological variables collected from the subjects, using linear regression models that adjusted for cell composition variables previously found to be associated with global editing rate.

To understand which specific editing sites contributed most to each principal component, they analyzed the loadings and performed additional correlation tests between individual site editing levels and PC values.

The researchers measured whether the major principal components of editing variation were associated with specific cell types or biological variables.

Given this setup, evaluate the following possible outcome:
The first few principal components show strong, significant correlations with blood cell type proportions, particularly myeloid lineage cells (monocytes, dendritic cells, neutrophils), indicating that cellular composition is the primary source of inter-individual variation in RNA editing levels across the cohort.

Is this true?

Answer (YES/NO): YES